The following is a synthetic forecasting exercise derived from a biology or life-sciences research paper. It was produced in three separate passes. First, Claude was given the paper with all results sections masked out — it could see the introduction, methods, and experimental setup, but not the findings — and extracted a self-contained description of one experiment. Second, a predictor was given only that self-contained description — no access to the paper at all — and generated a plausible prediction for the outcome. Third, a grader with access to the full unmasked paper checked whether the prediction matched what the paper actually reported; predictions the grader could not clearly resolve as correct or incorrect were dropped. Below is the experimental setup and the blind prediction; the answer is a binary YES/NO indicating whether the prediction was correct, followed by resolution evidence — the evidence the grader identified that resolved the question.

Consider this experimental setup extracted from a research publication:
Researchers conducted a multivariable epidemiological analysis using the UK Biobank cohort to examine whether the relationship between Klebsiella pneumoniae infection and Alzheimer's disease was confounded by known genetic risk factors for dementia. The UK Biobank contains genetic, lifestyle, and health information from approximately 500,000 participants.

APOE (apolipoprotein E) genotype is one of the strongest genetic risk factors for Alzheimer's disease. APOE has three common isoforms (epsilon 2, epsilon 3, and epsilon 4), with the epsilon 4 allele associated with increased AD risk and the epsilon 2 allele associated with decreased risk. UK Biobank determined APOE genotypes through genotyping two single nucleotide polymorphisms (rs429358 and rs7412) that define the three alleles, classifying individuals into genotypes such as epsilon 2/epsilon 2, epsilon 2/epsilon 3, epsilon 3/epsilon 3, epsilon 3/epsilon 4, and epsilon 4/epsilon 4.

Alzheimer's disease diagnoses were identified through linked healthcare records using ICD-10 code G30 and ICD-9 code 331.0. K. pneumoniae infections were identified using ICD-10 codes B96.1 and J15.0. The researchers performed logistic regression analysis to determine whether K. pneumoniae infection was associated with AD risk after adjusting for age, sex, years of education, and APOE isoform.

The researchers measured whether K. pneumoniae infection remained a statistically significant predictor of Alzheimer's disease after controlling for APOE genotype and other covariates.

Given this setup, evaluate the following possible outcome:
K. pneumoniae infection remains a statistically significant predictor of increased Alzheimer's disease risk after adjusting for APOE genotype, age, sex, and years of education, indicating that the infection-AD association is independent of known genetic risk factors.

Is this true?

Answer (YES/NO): YES